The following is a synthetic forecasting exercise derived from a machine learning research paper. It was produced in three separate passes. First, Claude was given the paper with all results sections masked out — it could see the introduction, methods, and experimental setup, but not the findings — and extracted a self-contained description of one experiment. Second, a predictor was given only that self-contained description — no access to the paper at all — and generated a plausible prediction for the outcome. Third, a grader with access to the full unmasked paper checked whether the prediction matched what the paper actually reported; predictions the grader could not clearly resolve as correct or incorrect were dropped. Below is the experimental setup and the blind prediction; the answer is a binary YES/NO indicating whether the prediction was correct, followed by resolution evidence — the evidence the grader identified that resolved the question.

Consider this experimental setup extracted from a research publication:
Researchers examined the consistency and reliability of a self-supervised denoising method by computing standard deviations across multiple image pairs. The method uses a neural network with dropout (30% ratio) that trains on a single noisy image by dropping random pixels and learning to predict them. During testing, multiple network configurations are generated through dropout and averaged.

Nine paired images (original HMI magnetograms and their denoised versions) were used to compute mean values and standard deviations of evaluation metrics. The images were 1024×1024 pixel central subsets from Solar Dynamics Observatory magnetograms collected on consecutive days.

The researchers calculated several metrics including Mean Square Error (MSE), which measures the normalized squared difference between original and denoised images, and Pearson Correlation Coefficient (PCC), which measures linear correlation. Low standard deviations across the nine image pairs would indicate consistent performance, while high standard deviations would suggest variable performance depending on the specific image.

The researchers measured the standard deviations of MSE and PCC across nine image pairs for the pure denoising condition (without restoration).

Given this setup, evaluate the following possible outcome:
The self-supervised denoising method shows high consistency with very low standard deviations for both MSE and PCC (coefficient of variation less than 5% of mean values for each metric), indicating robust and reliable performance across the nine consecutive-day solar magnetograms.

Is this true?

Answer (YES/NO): NO